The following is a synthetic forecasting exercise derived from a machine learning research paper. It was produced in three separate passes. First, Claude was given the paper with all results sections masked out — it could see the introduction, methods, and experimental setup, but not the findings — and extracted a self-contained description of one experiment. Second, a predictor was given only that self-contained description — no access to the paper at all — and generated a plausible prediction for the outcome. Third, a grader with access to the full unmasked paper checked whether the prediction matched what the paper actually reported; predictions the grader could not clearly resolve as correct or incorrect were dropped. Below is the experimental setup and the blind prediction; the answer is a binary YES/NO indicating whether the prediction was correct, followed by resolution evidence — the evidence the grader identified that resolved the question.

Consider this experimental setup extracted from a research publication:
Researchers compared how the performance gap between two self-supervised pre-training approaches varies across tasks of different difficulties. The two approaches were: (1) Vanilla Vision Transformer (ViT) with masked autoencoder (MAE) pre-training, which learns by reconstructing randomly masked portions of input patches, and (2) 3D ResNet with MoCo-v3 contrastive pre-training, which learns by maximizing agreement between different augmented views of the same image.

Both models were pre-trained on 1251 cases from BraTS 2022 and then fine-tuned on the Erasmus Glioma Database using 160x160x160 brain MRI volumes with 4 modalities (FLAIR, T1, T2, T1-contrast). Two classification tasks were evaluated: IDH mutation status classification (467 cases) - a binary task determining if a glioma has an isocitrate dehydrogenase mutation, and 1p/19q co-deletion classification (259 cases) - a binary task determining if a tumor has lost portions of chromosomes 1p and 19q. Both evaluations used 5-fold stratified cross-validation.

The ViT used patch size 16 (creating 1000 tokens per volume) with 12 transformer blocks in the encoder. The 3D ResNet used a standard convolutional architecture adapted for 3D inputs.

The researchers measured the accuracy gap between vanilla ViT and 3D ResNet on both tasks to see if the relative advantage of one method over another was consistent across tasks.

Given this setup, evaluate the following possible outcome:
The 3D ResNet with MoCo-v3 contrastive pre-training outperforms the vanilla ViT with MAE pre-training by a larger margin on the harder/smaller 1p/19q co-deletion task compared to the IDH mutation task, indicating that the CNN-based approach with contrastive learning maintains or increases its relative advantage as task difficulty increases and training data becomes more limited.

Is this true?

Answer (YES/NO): NO